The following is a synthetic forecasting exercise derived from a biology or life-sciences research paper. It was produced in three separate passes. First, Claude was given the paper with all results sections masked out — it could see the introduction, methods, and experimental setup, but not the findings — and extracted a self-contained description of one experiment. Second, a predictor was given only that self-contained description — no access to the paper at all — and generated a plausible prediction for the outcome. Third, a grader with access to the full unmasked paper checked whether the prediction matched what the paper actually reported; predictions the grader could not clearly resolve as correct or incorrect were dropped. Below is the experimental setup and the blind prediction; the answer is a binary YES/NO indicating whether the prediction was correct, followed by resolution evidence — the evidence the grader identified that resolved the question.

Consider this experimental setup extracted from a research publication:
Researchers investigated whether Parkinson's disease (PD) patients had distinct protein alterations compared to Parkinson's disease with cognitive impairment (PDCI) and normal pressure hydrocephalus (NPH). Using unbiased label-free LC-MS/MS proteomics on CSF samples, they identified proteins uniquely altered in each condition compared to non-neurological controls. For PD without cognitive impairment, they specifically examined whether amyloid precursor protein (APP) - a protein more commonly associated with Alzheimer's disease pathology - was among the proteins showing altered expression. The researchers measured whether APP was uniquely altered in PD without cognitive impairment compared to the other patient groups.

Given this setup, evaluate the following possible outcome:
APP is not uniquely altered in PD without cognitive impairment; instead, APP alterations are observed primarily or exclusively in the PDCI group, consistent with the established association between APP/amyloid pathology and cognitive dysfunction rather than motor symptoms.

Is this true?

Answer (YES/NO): NO